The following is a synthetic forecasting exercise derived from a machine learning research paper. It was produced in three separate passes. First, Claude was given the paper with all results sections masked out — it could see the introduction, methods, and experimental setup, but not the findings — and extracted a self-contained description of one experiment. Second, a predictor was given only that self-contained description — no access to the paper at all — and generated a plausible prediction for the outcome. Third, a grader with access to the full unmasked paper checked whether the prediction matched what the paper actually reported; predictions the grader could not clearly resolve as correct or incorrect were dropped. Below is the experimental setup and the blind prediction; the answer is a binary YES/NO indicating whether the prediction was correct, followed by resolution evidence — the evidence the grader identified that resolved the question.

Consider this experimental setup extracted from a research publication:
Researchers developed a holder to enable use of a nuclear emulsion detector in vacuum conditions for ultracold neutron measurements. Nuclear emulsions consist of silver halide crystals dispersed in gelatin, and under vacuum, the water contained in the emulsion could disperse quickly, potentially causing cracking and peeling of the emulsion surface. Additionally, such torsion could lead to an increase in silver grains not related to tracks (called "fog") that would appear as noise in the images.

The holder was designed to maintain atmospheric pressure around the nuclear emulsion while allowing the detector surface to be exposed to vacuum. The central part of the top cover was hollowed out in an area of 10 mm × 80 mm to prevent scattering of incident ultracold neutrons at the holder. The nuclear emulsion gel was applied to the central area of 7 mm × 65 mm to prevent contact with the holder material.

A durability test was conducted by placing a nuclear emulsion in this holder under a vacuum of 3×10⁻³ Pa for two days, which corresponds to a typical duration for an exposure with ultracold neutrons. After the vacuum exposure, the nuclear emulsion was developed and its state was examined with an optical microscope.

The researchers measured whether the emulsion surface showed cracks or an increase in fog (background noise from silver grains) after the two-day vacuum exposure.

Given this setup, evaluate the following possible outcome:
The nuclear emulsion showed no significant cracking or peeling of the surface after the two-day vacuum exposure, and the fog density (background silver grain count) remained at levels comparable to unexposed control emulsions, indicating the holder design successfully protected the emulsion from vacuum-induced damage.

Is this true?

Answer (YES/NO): NO